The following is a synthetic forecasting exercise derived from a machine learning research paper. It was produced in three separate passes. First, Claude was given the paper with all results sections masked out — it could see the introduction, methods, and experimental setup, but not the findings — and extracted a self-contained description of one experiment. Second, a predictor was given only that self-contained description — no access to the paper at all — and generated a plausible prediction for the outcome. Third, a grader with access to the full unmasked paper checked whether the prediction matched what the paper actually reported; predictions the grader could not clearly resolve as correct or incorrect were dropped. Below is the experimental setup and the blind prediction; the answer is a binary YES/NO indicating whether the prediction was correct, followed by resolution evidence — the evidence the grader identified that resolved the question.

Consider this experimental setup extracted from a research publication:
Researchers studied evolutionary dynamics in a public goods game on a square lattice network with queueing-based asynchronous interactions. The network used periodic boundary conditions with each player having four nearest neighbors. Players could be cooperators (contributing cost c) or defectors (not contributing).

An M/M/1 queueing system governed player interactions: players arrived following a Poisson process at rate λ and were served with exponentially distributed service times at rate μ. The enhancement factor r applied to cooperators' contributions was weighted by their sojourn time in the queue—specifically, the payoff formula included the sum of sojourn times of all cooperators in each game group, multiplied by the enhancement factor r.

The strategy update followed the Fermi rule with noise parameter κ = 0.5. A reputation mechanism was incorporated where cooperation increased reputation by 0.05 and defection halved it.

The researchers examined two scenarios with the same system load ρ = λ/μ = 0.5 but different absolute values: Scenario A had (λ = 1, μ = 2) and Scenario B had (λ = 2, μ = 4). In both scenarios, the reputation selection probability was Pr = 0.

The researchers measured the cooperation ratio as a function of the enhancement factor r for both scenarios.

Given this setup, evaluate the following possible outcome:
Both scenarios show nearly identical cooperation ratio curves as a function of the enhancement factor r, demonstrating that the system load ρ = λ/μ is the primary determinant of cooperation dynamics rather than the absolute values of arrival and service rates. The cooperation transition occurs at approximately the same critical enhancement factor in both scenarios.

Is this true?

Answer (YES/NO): NO